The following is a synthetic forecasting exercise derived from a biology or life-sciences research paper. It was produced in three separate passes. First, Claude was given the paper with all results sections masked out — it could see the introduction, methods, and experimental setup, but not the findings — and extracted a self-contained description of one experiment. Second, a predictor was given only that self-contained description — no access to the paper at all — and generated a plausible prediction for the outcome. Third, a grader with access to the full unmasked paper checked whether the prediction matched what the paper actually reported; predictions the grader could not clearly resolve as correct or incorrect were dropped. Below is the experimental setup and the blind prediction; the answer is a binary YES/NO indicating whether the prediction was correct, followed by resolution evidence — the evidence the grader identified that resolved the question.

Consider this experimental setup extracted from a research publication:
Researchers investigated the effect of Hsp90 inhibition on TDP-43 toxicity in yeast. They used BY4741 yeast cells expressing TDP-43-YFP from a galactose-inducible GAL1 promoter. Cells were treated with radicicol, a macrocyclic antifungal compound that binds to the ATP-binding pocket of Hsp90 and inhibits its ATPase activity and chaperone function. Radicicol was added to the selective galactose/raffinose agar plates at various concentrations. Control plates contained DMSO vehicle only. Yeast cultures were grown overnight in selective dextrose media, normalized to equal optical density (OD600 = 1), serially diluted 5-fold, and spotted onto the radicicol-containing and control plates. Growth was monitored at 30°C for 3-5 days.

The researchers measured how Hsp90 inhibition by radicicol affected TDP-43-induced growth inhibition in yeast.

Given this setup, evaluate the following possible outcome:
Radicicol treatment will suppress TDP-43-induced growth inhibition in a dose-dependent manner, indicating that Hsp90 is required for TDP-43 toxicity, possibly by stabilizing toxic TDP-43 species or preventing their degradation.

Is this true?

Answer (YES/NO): NO